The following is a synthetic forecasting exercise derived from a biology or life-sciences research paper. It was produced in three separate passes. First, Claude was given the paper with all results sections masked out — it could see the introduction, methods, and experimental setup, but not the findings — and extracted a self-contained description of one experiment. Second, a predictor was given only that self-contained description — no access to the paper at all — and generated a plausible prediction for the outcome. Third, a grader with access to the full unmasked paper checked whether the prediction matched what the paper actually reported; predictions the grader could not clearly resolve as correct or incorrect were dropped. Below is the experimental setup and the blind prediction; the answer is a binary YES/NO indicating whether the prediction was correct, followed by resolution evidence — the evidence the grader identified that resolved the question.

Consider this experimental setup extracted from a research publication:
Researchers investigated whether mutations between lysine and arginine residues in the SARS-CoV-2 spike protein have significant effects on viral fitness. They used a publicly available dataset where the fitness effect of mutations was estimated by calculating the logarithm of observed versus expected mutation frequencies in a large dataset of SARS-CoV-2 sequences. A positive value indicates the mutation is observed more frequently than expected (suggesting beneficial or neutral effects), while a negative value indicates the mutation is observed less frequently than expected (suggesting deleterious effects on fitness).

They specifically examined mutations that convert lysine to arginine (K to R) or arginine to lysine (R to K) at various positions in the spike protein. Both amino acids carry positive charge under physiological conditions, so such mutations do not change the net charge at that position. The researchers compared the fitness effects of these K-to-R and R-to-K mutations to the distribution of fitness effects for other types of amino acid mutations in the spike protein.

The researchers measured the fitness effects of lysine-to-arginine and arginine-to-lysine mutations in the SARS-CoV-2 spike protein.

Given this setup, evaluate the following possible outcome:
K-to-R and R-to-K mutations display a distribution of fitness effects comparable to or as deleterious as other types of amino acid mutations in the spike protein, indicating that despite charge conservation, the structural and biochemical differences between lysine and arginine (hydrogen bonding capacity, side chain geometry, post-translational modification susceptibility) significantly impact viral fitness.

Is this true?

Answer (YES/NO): NO